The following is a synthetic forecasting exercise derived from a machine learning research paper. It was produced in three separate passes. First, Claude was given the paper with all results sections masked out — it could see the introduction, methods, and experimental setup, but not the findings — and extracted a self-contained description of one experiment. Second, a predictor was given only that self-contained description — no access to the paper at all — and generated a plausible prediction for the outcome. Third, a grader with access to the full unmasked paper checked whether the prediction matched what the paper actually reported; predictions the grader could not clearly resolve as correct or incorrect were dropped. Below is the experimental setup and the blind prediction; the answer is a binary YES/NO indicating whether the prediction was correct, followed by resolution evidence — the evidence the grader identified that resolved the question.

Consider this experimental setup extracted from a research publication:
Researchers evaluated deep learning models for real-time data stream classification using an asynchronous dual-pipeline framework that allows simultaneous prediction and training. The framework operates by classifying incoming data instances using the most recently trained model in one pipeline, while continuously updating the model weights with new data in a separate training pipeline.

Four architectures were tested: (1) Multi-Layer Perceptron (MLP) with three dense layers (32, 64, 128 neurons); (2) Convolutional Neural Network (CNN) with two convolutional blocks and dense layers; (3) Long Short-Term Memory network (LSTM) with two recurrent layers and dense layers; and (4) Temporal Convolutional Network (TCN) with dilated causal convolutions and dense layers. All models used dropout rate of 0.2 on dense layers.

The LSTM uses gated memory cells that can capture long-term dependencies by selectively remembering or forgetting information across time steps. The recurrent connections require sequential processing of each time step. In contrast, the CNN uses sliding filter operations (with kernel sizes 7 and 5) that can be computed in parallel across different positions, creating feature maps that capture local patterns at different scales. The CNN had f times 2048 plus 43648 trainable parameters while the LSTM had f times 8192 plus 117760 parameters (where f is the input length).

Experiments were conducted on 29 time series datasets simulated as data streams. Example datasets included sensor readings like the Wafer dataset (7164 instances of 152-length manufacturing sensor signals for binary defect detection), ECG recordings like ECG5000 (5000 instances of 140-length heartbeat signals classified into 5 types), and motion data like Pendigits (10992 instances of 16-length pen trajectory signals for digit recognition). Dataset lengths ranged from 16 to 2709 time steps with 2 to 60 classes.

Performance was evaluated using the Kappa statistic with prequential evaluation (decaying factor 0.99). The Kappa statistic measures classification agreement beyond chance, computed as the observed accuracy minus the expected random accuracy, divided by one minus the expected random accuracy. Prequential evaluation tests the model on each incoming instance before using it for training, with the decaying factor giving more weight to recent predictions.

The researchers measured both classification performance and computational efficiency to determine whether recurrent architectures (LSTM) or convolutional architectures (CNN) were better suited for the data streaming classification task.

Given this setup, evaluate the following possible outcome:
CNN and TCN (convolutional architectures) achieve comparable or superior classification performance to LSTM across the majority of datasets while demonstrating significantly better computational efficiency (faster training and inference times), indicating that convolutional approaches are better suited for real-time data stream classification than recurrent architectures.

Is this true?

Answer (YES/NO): NO